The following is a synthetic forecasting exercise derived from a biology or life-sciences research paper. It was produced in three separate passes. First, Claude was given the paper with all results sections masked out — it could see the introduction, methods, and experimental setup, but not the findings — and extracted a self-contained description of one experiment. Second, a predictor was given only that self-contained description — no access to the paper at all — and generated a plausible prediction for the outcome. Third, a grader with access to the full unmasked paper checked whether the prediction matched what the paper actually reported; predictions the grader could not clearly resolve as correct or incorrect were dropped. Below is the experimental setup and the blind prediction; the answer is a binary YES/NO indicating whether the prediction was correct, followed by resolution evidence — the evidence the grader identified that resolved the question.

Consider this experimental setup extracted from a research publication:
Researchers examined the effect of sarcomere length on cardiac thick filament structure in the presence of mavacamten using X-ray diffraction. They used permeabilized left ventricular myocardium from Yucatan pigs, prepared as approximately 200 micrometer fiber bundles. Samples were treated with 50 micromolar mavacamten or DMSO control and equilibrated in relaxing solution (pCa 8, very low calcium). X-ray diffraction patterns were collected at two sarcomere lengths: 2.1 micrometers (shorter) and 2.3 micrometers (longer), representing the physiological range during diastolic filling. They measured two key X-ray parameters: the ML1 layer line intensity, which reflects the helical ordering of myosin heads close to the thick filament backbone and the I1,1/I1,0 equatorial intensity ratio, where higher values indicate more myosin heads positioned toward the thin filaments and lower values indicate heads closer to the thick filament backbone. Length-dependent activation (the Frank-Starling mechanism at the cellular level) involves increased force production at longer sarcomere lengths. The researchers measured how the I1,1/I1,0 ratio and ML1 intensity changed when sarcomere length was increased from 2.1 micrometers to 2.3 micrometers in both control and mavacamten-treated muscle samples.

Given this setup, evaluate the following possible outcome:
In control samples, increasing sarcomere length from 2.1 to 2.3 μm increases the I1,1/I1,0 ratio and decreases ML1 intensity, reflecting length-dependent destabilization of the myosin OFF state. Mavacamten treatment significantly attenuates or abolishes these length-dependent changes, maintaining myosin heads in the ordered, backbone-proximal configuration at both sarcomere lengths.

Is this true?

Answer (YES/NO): NO